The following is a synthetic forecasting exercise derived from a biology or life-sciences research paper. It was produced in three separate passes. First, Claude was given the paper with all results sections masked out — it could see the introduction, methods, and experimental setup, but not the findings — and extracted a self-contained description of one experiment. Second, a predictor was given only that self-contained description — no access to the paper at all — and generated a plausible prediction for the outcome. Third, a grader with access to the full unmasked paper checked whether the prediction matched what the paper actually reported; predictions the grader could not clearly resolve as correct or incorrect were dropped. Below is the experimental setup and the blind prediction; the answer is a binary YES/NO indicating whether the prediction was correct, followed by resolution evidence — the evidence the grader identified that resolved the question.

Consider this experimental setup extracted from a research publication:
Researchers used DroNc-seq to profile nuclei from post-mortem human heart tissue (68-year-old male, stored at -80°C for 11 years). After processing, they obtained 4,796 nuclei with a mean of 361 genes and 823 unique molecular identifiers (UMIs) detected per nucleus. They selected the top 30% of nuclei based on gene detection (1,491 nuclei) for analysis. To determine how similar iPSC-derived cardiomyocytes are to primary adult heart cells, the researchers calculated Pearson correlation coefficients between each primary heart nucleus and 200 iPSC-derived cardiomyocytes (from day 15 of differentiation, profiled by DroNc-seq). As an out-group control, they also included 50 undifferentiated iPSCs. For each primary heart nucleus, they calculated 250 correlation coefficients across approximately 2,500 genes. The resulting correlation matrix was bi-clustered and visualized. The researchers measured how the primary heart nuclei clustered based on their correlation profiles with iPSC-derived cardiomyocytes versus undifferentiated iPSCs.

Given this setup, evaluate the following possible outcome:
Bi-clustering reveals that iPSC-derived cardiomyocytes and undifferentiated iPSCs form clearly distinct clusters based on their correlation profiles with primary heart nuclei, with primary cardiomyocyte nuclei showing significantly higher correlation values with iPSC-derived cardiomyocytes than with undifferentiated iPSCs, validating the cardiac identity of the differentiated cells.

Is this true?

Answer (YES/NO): YES